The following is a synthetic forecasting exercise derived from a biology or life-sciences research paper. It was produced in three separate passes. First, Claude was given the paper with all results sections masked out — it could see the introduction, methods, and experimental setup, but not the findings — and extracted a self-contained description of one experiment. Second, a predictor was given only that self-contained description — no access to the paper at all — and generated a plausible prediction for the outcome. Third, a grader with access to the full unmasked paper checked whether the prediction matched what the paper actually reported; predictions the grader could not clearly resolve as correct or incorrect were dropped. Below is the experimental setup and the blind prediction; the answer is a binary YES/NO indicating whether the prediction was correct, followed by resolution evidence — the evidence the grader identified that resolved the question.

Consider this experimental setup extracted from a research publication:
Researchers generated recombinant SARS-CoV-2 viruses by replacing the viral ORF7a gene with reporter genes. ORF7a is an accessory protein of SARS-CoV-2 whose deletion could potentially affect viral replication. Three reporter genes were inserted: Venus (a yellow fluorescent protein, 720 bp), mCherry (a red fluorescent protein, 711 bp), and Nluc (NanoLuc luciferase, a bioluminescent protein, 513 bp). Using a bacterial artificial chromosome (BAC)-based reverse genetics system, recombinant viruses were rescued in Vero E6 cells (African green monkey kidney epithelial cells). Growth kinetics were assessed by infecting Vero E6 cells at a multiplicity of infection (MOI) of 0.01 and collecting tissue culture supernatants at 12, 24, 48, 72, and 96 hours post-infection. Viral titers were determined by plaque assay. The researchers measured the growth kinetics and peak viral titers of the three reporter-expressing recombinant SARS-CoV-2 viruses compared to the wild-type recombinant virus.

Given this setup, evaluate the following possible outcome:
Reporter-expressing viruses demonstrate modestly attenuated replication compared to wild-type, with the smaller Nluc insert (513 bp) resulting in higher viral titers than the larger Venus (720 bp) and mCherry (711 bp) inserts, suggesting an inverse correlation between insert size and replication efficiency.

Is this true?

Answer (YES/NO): NO